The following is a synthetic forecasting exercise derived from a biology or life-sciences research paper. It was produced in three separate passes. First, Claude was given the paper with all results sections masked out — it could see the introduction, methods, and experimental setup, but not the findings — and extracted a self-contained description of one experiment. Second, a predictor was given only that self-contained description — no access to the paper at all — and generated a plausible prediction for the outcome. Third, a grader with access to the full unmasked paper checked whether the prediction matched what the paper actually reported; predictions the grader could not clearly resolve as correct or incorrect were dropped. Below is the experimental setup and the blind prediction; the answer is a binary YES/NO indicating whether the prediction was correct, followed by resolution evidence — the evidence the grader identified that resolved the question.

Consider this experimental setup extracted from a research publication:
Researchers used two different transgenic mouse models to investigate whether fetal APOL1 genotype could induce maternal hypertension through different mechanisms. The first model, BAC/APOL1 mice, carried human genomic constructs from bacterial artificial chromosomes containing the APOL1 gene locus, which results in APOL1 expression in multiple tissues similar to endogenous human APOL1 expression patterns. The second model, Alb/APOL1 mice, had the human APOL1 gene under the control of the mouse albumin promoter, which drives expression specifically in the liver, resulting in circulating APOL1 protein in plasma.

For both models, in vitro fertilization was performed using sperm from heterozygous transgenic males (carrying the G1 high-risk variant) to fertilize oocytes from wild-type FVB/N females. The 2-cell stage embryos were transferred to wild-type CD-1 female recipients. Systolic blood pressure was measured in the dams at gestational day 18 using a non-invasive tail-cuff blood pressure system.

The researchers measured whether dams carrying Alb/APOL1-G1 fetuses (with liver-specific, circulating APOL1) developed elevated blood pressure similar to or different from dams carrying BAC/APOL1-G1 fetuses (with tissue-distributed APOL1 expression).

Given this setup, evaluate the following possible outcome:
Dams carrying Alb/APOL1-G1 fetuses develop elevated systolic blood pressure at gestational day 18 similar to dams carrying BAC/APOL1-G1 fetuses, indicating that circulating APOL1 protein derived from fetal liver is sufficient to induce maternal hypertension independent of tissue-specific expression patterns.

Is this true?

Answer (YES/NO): YES